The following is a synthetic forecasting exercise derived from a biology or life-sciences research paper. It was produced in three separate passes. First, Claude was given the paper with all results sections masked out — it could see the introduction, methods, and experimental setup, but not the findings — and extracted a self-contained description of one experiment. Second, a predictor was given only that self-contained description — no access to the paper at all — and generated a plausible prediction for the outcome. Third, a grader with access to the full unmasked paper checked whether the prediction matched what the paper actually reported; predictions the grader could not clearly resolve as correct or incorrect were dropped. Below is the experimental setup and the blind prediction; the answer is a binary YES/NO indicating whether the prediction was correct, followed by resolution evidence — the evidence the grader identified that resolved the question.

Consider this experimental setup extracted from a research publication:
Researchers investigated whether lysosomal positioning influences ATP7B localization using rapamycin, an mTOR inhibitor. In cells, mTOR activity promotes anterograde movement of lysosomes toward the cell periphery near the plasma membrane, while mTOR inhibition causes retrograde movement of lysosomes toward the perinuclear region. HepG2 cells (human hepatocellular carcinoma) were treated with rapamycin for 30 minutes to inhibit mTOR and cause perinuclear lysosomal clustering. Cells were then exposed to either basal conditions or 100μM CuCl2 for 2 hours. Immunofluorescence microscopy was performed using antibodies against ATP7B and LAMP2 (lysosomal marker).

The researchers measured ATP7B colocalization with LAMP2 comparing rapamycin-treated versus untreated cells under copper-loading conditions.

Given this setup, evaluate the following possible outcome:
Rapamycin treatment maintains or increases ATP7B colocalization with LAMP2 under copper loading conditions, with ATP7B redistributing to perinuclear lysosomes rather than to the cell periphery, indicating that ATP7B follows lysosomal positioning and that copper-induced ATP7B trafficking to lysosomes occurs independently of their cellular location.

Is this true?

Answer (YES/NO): YES